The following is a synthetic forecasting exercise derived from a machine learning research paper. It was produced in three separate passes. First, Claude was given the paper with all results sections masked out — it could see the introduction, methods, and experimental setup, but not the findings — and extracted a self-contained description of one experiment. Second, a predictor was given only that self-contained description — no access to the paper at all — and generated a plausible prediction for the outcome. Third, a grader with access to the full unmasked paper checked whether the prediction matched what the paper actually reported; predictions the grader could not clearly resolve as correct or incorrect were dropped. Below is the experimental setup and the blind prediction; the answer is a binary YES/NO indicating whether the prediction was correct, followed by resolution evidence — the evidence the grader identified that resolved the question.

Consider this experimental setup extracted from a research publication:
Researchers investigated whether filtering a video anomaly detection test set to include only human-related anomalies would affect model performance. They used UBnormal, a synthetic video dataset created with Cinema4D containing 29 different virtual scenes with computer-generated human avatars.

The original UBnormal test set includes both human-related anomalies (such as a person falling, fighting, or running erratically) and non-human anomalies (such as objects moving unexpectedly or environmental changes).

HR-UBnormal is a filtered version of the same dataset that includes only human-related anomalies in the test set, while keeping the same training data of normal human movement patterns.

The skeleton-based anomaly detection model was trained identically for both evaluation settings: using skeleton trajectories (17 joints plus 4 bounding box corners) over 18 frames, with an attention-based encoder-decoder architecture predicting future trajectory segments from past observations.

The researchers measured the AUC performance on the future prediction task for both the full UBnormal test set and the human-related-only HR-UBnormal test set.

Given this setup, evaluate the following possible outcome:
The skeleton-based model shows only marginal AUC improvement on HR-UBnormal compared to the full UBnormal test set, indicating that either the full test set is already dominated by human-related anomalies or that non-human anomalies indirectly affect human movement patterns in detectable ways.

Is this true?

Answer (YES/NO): YES